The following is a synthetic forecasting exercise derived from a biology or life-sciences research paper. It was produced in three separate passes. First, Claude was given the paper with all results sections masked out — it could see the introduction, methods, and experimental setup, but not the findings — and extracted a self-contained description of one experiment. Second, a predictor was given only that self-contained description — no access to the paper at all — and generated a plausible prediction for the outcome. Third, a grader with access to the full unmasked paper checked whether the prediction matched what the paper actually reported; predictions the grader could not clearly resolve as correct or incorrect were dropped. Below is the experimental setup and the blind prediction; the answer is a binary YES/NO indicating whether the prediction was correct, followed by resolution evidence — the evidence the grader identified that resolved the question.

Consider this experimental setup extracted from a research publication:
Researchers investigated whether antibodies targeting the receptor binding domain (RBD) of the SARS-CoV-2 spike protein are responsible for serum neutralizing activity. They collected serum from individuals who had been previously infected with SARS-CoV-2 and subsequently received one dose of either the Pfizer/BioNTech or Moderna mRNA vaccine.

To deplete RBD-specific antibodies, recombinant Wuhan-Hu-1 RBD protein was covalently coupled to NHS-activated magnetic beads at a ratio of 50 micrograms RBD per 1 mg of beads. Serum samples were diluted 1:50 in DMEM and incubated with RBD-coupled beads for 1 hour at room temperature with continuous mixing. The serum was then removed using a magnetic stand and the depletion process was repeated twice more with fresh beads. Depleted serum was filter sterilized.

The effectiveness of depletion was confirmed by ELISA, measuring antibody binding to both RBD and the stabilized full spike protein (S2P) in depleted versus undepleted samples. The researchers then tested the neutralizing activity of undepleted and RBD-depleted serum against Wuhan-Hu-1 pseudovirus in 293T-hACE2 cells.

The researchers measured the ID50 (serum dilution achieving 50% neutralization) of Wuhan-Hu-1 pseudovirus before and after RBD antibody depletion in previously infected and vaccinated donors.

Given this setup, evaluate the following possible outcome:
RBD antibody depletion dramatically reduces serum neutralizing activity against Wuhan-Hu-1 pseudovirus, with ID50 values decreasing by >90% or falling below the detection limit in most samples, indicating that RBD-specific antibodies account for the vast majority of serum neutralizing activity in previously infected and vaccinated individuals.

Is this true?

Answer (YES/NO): YES